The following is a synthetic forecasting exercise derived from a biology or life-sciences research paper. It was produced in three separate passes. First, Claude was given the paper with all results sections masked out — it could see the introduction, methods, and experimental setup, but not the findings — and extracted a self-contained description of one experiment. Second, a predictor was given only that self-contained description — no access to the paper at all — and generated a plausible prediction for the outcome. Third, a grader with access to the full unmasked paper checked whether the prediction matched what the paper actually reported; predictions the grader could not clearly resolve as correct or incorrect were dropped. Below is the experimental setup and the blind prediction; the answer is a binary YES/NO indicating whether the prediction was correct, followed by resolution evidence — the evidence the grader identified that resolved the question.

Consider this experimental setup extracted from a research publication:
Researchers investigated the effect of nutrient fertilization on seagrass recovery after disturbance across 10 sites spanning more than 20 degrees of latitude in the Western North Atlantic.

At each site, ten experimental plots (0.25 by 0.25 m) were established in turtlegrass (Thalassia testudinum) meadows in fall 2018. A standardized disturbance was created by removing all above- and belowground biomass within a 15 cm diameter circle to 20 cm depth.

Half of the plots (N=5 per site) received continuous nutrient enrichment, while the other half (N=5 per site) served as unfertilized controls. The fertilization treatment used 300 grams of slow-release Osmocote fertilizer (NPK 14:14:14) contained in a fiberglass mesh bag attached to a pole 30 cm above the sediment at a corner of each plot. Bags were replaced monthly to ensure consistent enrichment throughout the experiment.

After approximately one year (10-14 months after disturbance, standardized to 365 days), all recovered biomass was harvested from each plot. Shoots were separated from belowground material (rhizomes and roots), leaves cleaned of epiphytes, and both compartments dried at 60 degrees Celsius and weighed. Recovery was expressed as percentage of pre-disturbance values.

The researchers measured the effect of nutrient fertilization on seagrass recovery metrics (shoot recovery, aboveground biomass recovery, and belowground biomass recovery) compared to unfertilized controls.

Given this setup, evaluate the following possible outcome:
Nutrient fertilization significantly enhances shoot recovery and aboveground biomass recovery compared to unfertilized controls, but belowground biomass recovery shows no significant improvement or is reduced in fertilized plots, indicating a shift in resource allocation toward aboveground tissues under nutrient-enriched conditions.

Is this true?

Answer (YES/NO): NO